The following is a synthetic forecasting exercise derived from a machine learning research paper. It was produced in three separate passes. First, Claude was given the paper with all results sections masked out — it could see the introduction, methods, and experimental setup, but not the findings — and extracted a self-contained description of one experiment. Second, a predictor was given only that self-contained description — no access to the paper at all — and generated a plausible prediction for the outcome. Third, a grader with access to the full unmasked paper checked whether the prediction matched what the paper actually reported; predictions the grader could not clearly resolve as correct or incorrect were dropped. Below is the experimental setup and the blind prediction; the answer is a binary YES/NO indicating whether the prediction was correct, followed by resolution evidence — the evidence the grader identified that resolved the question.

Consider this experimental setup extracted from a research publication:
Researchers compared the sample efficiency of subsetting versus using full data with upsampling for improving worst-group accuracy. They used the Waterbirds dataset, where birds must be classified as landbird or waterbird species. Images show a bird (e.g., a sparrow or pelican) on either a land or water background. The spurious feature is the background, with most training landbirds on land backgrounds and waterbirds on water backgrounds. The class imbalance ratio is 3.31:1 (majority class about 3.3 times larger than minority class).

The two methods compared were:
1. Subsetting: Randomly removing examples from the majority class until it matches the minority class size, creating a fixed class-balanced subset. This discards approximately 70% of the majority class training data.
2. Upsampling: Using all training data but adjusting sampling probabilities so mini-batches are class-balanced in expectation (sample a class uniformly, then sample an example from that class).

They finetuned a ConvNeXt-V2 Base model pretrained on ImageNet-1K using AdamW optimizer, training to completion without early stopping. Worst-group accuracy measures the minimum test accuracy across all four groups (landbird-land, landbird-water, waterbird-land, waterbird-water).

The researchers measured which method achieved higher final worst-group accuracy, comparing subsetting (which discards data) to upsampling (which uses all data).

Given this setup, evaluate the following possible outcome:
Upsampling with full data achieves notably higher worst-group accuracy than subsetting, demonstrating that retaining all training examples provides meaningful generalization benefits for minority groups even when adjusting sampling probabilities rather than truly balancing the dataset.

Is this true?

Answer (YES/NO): YES